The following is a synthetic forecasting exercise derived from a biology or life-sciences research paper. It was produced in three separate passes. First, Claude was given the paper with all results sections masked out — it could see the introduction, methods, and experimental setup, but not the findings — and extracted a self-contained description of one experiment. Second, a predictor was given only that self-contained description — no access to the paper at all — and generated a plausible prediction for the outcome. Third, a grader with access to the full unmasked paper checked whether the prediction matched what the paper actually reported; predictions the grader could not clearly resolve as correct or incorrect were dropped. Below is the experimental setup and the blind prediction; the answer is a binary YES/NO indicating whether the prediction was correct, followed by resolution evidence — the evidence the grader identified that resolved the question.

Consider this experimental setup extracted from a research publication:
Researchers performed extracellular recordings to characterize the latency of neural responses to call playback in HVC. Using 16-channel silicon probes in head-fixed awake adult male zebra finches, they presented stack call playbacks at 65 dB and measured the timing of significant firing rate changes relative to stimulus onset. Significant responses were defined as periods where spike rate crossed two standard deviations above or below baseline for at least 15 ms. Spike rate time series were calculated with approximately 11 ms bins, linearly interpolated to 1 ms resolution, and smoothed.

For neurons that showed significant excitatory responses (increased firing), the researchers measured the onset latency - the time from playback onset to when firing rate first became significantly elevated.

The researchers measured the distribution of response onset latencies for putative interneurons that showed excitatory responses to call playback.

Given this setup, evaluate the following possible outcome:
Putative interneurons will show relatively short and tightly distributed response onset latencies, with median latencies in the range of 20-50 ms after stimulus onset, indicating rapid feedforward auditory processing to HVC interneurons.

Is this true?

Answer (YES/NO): NO